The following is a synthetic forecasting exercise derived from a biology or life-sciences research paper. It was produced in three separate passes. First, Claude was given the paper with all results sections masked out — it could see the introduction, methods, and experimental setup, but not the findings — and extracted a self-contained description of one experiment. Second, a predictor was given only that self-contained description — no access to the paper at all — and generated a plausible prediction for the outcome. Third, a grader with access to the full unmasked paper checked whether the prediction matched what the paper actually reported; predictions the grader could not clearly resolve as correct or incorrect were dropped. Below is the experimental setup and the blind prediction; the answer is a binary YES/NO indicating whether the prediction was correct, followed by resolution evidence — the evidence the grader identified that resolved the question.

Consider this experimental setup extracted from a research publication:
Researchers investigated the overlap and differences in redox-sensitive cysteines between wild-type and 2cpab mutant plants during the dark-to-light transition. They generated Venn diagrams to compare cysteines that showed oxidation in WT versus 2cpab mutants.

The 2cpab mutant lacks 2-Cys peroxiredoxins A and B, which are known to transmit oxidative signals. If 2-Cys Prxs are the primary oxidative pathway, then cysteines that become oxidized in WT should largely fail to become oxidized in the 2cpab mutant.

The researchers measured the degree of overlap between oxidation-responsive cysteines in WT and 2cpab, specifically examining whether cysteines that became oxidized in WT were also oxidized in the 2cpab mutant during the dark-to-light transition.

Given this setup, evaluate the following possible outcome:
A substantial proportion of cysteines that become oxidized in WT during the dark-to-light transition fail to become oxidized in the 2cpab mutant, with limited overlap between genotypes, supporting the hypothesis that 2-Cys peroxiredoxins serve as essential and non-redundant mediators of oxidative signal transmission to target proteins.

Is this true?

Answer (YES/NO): YES